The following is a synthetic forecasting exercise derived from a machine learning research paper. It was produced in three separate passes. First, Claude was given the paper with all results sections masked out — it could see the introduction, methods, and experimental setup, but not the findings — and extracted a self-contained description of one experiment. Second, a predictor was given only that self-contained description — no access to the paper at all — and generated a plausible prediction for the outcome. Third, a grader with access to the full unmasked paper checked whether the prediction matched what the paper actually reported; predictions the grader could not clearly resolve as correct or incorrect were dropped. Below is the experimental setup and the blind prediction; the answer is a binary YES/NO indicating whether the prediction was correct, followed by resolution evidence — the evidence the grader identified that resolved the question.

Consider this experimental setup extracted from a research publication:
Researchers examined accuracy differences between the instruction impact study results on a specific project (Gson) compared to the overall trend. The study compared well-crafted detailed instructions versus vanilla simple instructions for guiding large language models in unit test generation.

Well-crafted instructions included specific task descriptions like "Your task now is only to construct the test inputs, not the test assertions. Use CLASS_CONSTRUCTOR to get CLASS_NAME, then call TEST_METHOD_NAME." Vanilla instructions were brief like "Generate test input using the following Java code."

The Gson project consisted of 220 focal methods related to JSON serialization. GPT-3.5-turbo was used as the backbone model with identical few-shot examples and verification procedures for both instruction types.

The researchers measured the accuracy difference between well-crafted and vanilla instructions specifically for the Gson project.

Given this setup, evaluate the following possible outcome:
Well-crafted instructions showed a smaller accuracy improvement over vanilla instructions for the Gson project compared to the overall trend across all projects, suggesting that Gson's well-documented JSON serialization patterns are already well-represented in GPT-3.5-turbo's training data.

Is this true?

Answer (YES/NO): NO